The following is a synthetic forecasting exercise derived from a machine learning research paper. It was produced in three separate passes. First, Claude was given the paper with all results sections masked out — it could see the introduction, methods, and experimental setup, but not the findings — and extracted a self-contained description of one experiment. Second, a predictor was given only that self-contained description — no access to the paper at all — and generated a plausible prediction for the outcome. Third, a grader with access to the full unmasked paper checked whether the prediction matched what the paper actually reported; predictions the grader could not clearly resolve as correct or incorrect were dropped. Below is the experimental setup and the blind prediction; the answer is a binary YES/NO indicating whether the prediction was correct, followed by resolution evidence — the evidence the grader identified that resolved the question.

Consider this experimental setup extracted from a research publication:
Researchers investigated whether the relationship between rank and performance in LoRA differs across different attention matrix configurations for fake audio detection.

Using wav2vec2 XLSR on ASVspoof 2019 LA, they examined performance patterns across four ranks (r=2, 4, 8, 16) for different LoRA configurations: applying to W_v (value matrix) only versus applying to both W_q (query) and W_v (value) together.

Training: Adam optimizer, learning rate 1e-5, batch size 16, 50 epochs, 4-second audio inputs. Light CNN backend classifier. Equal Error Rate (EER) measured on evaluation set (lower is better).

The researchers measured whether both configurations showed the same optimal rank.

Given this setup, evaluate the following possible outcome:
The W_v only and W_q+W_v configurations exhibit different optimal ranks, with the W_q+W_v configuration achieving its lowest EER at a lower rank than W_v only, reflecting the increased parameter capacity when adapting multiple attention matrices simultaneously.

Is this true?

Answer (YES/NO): NO